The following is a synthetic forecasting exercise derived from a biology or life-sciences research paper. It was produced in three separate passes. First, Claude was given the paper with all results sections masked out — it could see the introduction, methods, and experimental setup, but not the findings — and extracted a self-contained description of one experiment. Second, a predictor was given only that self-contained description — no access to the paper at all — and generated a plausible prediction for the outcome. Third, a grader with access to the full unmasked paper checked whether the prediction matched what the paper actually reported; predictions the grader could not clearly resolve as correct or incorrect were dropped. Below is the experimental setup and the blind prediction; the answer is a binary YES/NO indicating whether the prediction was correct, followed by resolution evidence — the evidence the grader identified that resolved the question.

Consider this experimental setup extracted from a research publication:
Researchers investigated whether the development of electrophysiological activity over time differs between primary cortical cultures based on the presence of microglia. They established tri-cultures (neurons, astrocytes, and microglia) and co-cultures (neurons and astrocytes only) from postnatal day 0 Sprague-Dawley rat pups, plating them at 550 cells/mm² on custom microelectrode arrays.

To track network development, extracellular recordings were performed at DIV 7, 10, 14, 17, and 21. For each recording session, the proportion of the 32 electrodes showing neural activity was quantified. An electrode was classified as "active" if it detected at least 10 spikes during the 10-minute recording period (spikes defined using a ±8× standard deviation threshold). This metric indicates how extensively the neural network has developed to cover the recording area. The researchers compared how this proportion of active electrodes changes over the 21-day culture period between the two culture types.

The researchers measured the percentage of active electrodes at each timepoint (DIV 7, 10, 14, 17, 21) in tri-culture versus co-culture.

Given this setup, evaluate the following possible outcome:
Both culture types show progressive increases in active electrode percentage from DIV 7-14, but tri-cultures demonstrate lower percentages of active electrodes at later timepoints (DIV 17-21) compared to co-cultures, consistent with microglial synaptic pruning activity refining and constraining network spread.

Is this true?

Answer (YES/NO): NO